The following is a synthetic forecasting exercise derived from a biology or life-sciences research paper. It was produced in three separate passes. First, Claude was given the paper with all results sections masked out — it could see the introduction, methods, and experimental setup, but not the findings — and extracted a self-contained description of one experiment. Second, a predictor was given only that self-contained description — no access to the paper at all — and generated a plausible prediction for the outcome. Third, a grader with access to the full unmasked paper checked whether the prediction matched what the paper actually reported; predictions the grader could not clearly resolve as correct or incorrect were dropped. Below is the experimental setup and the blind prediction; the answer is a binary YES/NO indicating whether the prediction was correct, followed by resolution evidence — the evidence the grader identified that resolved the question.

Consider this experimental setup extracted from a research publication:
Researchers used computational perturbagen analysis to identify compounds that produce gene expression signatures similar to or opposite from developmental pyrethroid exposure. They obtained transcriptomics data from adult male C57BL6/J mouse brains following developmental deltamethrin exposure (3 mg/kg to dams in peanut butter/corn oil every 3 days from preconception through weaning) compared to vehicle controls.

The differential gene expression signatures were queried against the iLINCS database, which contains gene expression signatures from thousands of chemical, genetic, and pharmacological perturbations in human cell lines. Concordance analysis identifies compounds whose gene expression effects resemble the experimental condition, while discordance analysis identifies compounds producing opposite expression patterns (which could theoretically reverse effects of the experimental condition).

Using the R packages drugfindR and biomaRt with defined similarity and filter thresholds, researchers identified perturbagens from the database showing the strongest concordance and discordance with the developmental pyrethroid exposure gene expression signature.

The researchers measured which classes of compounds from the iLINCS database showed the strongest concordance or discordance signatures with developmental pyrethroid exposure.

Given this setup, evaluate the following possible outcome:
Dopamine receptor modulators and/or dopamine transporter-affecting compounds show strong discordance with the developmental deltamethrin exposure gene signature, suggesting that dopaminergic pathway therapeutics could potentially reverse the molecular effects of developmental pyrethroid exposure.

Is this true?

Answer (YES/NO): NO